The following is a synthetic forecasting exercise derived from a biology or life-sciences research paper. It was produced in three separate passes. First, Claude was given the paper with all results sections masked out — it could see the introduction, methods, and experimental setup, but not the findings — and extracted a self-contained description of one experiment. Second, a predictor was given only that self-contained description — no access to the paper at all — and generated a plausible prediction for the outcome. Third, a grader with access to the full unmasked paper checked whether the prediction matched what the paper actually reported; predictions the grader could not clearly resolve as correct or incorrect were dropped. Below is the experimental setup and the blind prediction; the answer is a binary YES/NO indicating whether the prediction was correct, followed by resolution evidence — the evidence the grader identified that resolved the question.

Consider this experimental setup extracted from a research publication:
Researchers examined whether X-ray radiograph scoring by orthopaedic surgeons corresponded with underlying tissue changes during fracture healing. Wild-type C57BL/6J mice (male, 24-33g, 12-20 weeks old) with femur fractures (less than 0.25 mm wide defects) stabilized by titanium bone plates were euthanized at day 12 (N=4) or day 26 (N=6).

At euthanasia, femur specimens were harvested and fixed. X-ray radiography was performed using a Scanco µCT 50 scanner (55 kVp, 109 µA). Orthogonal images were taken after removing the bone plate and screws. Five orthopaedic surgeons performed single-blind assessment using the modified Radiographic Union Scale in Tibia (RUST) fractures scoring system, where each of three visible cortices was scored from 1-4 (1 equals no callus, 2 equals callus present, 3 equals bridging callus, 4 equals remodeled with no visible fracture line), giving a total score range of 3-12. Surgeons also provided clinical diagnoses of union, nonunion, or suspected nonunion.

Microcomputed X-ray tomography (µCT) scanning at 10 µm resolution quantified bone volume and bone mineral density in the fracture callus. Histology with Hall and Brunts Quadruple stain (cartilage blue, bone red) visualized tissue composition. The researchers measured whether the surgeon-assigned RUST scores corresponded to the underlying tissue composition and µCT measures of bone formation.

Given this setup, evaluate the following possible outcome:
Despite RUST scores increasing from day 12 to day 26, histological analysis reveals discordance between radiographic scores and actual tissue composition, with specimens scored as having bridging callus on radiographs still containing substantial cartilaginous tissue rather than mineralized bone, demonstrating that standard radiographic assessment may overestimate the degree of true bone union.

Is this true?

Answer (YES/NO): NO